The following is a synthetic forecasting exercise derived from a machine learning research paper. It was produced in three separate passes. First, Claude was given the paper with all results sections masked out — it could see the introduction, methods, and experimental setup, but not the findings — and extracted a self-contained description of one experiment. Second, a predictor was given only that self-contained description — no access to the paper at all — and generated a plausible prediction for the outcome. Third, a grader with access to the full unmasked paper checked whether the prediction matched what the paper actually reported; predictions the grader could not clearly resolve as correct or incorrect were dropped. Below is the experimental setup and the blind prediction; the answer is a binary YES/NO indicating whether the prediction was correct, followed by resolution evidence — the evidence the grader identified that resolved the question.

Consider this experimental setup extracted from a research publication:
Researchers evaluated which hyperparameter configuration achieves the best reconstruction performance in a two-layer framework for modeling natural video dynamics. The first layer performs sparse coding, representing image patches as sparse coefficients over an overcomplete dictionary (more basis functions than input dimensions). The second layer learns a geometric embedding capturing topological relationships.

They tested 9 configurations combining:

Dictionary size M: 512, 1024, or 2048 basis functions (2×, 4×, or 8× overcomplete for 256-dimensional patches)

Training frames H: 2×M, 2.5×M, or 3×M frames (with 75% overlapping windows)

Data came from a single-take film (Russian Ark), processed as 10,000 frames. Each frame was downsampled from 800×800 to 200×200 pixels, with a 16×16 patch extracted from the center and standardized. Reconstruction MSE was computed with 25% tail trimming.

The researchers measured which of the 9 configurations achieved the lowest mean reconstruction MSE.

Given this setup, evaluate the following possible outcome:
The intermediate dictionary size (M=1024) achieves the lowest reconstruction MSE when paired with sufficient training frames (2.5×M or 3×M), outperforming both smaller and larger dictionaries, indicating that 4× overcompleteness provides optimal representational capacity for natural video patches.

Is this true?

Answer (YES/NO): NO